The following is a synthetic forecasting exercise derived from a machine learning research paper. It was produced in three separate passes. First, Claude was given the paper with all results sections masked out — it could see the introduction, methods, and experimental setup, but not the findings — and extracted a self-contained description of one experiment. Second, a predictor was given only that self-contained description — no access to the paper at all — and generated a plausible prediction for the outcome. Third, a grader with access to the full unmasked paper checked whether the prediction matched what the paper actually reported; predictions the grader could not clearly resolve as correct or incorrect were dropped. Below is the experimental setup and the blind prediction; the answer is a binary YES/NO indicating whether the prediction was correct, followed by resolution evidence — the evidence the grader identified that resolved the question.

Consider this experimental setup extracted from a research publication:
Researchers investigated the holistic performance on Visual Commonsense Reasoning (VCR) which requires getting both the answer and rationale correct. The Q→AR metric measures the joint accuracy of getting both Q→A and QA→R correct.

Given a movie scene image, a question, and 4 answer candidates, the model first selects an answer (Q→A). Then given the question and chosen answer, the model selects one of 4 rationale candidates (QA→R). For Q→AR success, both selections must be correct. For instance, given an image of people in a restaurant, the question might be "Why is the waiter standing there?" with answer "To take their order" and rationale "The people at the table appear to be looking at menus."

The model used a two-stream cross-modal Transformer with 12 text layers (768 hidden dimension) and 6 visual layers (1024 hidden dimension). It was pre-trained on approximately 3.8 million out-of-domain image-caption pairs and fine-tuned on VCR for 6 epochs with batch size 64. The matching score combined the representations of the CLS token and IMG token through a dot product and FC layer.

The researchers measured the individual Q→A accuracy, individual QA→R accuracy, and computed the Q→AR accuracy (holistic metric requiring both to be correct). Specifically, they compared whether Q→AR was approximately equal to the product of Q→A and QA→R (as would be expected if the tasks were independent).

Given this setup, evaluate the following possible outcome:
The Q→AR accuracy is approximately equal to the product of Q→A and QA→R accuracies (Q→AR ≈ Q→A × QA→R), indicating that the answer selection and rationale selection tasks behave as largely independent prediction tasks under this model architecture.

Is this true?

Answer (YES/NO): YES